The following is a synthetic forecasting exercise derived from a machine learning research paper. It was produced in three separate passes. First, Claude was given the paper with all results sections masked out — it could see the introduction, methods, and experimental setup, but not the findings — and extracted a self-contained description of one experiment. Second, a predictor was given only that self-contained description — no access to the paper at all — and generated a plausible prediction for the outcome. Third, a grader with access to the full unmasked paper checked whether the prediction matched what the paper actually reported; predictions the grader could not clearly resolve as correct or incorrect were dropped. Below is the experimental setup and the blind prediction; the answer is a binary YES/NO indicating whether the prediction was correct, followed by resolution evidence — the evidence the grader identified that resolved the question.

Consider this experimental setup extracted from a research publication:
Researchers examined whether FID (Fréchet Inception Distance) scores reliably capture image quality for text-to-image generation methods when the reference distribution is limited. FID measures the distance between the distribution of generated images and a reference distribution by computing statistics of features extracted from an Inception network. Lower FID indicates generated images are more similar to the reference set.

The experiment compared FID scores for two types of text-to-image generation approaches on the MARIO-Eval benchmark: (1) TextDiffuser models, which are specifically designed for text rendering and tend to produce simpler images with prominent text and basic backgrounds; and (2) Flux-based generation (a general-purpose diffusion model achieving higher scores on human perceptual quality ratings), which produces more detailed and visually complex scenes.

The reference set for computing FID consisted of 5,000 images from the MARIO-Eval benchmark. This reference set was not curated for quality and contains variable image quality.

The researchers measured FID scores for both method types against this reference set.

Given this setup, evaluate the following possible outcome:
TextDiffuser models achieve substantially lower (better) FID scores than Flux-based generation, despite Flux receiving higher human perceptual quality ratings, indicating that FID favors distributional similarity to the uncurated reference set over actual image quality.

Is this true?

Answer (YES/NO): NO